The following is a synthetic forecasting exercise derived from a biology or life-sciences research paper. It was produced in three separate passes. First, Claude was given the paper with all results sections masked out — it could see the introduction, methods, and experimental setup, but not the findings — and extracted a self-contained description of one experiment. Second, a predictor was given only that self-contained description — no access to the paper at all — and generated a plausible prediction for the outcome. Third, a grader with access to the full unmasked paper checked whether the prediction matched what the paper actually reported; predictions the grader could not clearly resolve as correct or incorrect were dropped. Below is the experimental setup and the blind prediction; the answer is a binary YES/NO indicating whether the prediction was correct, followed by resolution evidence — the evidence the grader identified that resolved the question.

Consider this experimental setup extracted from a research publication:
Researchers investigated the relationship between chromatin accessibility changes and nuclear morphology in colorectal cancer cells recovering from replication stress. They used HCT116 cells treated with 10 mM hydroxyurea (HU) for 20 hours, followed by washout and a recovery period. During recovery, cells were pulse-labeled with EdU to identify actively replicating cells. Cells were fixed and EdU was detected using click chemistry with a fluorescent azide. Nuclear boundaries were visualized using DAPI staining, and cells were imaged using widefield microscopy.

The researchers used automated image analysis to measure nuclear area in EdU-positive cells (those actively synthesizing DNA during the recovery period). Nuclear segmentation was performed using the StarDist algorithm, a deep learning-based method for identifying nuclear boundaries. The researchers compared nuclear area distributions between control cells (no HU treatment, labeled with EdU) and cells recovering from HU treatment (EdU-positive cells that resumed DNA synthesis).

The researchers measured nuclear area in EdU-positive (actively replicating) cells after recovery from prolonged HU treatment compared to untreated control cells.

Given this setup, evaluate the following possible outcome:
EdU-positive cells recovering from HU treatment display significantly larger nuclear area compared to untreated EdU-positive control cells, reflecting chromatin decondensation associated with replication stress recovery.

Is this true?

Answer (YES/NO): YES